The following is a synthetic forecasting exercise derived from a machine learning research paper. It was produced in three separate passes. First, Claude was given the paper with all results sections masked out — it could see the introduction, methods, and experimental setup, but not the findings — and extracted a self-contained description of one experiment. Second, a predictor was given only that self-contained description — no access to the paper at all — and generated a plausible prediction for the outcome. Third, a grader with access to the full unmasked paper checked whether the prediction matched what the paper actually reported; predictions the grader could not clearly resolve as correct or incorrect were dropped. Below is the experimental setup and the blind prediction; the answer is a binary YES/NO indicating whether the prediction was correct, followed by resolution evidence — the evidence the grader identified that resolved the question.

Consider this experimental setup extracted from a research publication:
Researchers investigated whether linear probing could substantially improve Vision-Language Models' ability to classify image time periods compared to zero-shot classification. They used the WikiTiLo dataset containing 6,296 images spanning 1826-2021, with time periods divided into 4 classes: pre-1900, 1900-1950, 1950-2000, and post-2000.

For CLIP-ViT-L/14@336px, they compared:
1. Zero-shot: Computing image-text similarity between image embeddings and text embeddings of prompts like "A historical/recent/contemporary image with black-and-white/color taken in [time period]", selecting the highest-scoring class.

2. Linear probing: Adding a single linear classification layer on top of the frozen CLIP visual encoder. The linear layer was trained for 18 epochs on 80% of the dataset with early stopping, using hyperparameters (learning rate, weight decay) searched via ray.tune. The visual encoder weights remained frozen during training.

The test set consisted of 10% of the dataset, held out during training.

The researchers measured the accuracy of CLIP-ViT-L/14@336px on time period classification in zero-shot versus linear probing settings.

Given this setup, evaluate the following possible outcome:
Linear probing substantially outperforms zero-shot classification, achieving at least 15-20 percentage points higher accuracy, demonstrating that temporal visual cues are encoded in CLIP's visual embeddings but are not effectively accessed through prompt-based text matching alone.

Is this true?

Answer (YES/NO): NO